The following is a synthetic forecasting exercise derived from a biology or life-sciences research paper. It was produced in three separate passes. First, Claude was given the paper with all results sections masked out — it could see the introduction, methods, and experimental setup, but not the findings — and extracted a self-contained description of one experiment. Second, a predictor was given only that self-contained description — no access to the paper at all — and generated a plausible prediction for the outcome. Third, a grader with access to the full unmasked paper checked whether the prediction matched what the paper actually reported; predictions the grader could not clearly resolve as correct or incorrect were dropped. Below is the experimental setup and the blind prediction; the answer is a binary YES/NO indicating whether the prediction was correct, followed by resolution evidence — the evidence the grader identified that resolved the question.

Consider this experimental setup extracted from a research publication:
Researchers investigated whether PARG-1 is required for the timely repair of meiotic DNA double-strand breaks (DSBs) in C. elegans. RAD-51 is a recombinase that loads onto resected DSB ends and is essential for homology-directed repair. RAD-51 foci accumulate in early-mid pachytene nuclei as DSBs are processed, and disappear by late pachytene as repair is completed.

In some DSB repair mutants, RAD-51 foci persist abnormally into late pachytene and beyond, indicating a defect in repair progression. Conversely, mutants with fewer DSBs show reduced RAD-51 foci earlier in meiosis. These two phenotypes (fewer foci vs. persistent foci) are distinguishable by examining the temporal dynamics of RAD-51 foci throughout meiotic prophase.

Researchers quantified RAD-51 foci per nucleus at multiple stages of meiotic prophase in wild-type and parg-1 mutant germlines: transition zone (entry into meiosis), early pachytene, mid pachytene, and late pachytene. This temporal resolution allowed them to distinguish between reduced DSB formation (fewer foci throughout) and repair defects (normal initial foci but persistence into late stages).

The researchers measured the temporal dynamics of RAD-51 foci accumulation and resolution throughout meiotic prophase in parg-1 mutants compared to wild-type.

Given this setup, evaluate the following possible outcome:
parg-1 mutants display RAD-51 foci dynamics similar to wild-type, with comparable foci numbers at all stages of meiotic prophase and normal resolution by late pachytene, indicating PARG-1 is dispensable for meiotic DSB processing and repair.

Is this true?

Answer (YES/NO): NO